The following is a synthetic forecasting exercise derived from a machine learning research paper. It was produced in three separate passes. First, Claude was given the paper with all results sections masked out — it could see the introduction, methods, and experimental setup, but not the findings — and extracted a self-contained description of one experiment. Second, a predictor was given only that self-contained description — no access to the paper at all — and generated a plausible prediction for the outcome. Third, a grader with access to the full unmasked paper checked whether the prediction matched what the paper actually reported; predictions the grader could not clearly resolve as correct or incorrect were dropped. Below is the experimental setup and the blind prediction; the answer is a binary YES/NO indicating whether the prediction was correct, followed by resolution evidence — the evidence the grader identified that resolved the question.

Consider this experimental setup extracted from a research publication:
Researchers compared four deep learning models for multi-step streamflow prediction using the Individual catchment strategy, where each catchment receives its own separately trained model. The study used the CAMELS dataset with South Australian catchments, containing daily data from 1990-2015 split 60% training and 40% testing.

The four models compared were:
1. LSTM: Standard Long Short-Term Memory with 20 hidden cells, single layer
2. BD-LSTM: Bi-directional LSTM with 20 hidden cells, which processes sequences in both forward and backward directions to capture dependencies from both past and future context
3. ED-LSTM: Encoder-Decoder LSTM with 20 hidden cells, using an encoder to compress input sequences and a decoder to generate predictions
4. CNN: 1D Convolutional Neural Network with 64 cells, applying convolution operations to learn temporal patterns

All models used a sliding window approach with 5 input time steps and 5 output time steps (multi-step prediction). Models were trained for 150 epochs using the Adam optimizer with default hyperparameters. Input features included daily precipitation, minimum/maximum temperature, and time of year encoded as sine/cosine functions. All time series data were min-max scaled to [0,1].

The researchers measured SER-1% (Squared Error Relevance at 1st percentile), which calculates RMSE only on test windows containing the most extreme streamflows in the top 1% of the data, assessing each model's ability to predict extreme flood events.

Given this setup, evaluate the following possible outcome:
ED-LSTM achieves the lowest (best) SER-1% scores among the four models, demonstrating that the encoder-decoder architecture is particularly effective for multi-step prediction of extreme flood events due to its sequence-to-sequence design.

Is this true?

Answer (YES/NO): NO